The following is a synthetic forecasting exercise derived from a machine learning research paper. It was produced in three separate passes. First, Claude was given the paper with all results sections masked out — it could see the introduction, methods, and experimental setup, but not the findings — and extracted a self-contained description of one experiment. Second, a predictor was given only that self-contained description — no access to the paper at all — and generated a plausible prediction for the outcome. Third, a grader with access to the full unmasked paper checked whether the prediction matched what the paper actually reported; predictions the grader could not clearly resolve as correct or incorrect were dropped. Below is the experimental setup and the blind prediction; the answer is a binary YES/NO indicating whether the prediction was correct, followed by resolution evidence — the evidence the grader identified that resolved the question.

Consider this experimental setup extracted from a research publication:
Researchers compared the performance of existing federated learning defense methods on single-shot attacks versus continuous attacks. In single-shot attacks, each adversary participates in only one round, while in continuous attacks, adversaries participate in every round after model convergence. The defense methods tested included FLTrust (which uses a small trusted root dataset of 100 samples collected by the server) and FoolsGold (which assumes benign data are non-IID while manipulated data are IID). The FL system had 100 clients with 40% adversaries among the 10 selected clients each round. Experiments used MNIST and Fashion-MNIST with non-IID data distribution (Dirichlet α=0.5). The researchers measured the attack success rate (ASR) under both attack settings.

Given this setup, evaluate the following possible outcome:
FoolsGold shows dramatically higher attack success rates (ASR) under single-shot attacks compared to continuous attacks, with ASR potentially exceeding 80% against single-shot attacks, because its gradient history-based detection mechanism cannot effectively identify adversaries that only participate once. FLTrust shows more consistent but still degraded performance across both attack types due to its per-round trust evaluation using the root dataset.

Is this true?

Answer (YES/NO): NO